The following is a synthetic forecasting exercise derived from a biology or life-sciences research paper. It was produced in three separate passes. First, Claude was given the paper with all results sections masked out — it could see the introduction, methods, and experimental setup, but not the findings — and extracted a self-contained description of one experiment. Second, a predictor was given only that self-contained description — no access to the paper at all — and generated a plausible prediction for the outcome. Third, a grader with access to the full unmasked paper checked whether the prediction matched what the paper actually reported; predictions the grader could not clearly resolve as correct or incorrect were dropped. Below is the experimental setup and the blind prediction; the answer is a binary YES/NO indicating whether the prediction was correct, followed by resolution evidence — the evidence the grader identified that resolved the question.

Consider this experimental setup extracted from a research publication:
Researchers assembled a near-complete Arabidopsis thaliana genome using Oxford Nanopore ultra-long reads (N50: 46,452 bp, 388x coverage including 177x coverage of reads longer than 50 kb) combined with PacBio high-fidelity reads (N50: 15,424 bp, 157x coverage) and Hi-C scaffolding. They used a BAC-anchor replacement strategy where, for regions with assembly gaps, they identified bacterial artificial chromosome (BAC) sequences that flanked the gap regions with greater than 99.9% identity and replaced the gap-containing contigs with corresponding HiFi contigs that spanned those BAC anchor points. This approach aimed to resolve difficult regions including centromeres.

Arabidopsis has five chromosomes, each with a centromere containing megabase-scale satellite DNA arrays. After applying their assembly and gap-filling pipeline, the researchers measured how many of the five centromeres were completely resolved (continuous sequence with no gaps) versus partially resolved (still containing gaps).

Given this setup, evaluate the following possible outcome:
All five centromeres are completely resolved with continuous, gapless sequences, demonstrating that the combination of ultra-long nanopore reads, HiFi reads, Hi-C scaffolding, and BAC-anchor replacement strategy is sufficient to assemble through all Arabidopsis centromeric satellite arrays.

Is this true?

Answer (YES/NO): NO